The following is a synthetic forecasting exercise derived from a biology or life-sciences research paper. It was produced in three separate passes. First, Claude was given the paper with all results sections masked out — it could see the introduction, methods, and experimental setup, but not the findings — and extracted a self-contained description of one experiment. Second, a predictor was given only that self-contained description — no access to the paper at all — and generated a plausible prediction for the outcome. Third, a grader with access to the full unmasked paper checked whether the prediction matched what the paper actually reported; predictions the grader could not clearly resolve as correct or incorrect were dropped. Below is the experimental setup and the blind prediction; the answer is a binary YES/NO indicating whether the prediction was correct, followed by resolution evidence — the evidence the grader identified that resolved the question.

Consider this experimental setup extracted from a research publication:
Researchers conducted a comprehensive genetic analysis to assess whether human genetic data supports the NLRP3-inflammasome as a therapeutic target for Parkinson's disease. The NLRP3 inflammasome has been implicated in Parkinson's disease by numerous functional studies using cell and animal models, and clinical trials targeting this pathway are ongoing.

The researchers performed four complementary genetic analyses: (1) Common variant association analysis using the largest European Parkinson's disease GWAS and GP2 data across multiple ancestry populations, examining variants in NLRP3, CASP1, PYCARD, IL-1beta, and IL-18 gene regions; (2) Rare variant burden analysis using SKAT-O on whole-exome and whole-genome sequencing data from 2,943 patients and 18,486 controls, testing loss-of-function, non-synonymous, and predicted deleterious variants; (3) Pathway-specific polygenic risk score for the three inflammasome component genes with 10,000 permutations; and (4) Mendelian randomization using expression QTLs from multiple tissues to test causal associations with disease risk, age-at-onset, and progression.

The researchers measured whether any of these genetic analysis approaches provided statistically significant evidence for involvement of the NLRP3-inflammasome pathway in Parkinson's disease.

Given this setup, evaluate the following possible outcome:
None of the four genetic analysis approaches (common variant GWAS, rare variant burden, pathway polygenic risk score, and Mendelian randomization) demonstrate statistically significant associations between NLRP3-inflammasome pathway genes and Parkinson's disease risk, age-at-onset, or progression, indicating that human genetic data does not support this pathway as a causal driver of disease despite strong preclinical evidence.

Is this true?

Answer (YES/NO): YES